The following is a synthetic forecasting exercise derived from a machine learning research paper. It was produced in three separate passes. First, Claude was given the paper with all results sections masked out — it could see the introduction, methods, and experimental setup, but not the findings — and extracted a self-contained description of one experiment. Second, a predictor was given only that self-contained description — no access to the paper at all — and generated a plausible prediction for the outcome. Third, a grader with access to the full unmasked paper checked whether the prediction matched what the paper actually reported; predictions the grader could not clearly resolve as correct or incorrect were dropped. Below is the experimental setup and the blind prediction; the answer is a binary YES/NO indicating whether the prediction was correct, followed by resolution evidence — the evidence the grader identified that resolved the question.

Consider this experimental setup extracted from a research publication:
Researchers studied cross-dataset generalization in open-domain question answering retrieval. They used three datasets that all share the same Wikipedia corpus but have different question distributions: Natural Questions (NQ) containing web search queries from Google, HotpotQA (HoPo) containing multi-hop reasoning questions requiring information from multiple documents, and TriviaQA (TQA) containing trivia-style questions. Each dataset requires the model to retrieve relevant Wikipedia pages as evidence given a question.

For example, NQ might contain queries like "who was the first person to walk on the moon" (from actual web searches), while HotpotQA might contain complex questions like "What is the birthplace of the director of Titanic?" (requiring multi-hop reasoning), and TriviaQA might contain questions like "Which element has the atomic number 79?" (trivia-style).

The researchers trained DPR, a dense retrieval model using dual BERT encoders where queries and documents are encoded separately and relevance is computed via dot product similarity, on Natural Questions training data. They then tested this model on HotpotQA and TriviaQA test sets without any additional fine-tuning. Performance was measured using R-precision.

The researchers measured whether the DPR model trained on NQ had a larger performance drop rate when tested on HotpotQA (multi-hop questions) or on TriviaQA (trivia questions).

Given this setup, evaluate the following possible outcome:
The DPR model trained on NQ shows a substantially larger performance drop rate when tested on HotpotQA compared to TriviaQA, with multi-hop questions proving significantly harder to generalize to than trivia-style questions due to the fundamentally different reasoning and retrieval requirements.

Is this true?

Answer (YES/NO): NO